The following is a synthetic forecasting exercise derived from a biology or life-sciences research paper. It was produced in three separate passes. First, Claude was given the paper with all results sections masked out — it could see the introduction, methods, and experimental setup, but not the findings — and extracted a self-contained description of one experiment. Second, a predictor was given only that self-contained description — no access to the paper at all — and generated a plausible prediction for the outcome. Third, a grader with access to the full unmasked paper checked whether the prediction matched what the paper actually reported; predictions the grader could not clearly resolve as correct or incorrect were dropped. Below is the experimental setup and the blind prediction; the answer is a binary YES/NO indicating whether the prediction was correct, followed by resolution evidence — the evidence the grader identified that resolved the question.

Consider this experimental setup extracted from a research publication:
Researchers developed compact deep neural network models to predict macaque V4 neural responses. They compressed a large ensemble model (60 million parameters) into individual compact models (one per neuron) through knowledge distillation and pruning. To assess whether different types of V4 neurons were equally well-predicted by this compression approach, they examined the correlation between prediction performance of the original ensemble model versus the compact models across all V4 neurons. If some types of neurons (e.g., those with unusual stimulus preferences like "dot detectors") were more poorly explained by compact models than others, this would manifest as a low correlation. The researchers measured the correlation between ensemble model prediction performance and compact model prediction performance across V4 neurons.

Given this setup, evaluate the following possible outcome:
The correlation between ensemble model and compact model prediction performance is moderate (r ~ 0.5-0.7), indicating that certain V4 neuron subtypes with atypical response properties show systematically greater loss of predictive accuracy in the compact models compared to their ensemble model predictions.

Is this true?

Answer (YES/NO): NO